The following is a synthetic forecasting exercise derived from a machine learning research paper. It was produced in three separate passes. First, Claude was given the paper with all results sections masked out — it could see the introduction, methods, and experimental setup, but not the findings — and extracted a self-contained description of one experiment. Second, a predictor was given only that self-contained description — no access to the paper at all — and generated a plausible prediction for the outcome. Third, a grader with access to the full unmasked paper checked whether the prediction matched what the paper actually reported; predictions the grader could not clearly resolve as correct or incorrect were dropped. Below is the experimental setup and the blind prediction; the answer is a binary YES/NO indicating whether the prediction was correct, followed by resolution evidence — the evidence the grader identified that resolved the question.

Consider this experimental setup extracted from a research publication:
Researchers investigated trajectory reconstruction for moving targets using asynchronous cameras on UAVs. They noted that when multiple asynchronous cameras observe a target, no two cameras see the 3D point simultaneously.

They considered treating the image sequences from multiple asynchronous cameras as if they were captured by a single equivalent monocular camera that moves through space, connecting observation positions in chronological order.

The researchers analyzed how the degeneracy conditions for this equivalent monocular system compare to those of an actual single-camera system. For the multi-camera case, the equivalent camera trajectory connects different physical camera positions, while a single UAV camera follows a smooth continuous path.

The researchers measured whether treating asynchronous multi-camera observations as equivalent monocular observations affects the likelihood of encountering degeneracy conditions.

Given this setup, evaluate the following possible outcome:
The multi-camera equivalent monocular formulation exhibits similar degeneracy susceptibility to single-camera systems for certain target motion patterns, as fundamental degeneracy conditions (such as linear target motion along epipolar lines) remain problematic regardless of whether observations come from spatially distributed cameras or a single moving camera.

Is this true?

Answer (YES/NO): NO